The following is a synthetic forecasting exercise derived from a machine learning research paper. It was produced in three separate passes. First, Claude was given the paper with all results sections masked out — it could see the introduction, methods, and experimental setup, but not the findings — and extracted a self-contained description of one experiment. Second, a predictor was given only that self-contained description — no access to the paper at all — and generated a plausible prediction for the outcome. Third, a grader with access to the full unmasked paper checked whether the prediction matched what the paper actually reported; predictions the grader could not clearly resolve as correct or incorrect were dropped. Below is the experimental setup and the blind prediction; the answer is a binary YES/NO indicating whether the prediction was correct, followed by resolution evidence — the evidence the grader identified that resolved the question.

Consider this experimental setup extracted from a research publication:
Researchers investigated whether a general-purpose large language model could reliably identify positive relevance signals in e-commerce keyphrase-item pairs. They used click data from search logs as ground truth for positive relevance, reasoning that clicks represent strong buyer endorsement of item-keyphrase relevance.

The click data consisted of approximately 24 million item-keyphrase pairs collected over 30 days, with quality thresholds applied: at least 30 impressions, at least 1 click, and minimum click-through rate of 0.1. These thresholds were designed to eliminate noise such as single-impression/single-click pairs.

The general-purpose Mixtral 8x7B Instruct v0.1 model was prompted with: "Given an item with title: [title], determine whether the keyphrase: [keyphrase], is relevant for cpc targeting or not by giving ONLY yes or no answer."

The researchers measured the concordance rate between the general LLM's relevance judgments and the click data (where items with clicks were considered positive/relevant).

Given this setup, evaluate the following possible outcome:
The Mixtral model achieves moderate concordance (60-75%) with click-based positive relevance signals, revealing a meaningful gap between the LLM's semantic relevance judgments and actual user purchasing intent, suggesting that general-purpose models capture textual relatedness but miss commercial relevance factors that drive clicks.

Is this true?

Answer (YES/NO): NO